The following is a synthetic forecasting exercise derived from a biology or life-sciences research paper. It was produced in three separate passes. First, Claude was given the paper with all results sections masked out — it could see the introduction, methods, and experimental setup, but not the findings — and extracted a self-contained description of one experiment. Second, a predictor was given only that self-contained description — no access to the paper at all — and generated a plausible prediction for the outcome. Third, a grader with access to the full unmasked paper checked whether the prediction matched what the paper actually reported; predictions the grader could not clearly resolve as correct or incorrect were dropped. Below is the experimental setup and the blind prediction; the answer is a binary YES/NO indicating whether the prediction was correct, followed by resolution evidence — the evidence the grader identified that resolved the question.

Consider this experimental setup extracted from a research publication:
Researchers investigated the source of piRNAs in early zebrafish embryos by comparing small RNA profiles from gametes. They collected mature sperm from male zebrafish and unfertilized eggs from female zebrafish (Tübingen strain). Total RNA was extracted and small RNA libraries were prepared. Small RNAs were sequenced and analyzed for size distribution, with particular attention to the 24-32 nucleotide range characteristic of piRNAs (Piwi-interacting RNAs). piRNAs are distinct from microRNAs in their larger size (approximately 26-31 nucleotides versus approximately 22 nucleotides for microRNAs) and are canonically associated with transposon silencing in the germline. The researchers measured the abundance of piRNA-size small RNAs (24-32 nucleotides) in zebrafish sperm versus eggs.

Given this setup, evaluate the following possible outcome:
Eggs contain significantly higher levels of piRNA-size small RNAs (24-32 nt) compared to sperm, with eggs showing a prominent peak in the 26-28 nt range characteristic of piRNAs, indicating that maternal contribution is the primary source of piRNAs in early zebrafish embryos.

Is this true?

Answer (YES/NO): NO